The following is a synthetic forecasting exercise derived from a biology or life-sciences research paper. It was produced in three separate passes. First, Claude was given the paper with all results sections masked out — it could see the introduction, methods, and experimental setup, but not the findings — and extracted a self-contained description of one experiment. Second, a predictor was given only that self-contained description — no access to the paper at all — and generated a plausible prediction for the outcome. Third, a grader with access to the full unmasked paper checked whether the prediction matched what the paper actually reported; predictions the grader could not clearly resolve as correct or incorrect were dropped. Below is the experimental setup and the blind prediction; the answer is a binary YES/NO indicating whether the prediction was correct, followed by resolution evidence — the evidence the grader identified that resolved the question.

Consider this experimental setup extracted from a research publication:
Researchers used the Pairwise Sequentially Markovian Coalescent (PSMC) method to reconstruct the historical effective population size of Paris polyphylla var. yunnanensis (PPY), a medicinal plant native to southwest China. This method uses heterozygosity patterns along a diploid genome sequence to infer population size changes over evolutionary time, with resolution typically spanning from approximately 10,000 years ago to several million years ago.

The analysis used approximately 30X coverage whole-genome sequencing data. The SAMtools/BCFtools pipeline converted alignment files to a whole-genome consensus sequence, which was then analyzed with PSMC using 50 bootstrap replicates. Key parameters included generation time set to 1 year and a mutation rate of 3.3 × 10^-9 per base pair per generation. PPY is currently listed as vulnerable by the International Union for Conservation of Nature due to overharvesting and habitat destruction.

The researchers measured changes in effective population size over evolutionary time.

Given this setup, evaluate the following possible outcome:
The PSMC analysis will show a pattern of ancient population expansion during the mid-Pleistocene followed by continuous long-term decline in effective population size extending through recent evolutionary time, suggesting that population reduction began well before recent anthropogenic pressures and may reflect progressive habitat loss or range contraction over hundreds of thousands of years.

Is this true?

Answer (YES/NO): NO